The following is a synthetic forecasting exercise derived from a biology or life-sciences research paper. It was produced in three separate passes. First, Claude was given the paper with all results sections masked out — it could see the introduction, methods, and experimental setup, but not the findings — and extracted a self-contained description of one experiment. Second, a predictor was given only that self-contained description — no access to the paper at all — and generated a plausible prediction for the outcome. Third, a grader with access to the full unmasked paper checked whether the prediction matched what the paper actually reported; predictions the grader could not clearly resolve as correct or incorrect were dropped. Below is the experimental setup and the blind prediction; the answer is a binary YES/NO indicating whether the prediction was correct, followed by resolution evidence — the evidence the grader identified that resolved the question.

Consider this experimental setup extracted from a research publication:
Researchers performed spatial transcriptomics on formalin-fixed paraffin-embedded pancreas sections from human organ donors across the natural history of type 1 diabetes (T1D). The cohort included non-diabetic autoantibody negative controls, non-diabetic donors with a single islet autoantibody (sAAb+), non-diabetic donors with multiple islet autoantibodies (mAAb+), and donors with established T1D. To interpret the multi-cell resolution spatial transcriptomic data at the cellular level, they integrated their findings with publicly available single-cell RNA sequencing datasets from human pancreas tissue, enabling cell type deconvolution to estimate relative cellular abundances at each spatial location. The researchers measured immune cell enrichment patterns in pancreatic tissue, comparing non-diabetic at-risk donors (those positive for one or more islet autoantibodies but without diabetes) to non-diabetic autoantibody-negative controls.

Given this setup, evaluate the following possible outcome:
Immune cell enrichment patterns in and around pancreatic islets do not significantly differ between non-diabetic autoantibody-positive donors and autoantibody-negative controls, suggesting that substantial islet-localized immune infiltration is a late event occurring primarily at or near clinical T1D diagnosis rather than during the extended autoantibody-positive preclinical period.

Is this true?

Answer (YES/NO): NO